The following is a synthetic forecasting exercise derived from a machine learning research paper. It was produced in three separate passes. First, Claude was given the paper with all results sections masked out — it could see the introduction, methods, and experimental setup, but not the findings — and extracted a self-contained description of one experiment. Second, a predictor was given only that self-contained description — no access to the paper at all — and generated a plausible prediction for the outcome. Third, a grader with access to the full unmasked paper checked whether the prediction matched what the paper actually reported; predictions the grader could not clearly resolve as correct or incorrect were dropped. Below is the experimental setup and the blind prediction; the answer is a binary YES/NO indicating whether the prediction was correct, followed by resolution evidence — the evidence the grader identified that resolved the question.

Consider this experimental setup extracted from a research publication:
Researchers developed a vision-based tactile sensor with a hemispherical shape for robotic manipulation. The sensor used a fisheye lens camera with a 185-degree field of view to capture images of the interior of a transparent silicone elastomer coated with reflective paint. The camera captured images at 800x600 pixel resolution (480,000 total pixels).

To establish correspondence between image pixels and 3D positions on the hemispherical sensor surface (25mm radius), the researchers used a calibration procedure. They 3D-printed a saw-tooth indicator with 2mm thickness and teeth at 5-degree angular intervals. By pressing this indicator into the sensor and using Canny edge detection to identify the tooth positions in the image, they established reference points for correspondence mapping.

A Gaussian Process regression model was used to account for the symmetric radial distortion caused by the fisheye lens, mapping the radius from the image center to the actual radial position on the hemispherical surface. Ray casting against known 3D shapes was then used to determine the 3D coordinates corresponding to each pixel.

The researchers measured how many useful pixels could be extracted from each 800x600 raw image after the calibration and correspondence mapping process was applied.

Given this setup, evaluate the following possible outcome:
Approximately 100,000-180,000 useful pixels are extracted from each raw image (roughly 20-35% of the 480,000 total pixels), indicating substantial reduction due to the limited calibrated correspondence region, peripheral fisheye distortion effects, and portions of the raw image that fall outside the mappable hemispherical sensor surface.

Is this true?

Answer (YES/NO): NO